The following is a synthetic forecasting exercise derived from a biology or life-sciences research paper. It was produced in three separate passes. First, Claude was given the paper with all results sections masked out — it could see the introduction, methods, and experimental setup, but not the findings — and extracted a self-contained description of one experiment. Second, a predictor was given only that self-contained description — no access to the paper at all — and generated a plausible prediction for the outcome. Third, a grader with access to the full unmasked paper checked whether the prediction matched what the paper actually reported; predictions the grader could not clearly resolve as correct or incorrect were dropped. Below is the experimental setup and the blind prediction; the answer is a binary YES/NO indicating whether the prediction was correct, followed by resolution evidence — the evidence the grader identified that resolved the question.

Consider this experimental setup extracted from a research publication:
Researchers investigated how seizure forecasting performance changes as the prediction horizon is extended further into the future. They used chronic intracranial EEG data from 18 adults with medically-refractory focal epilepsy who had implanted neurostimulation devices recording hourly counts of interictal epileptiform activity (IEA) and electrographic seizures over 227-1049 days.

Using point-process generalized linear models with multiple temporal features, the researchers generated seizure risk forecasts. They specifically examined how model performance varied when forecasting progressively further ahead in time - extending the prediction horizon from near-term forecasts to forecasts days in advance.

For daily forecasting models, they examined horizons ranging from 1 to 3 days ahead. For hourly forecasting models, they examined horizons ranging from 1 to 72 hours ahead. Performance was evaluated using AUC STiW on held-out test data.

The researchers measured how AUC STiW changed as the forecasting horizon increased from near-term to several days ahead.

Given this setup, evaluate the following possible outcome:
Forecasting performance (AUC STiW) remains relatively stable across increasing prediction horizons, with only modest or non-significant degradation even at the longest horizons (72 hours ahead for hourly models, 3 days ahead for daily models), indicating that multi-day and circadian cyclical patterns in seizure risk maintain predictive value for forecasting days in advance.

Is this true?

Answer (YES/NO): NO